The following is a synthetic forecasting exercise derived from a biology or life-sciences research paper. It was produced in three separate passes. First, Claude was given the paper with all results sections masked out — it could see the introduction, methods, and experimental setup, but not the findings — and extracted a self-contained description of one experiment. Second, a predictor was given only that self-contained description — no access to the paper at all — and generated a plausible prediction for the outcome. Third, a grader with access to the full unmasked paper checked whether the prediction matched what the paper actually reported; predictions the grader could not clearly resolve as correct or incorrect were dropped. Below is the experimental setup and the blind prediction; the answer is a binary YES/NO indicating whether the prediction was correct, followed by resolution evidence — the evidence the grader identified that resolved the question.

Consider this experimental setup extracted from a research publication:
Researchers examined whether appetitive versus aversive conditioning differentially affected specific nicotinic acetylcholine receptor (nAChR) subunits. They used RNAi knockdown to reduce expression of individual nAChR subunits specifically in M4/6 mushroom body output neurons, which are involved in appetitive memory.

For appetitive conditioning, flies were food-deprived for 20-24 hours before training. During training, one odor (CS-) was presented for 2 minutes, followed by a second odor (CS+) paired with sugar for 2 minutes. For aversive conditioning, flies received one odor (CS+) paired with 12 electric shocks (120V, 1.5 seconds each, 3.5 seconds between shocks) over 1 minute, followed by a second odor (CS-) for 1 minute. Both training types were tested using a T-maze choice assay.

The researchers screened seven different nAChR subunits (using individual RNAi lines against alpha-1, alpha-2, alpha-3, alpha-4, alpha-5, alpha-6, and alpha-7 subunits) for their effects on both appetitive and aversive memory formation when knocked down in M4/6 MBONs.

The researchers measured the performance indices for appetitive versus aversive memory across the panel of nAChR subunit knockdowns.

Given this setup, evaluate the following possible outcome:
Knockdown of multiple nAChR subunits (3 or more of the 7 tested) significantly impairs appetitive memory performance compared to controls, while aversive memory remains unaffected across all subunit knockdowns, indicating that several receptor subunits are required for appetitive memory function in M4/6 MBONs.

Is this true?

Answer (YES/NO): NO